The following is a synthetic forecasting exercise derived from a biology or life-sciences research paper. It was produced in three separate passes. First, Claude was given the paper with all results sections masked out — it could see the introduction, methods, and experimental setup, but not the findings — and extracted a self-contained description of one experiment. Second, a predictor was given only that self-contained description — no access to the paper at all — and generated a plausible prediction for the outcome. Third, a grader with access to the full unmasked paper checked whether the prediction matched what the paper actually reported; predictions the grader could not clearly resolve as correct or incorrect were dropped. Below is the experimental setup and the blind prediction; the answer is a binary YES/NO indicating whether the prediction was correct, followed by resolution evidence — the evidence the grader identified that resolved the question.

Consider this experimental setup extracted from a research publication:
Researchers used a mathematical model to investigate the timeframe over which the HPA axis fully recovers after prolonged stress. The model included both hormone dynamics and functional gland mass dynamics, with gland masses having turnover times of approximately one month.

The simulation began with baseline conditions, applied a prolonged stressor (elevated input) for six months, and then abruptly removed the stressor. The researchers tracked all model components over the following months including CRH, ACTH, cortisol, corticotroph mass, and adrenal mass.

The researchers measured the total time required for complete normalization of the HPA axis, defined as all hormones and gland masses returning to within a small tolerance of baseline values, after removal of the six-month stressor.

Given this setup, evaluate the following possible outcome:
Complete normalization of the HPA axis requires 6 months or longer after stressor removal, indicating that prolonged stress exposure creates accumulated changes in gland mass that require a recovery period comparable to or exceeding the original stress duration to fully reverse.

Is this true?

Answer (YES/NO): NO